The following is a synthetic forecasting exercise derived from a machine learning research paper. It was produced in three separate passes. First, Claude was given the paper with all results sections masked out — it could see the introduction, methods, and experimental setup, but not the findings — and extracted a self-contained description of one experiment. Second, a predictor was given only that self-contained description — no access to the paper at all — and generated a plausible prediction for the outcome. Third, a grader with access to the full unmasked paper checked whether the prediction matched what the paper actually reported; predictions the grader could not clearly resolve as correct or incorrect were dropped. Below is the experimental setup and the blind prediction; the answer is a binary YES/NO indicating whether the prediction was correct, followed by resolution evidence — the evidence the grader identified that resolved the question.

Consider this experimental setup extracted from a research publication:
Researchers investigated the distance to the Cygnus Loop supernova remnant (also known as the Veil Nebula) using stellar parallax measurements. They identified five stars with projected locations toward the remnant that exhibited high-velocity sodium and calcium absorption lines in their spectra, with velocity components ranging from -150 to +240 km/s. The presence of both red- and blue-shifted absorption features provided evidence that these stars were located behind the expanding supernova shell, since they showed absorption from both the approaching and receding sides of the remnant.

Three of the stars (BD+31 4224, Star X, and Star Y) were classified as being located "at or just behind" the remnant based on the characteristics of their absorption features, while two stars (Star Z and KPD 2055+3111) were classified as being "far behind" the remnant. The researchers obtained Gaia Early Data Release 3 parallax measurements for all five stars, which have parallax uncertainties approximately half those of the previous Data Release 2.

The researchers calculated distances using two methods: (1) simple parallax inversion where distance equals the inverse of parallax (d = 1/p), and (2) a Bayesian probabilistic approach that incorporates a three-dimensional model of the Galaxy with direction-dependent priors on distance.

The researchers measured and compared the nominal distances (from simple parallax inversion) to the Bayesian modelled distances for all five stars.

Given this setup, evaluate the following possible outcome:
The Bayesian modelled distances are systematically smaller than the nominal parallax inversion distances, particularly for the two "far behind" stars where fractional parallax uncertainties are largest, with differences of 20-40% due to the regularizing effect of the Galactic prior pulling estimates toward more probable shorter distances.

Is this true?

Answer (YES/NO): NO